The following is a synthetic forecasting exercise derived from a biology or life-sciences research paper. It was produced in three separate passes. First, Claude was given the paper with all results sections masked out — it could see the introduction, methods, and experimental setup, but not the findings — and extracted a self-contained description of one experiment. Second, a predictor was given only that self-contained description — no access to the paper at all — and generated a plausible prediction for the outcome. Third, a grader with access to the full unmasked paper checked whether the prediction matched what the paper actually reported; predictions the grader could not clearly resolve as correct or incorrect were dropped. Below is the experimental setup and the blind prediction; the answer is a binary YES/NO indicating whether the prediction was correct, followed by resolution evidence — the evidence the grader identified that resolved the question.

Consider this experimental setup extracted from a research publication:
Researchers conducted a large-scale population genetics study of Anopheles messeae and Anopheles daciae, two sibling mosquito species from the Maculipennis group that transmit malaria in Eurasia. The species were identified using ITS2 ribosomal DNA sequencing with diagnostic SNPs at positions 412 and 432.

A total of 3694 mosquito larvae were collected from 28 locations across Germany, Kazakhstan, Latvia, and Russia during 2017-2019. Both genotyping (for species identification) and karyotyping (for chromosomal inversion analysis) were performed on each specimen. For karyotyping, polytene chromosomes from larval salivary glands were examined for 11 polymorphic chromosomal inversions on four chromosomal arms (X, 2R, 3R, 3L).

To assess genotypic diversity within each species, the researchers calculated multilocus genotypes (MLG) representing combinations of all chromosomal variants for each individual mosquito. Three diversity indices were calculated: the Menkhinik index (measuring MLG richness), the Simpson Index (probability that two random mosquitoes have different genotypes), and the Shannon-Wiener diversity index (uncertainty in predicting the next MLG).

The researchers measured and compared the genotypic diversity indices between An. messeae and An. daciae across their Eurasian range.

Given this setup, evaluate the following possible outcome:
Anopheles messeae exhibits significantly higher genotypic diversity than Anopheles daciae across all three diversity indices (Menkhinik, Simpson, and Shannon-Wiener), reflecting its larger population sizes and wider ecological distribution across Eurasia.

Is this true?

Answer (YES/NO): YES